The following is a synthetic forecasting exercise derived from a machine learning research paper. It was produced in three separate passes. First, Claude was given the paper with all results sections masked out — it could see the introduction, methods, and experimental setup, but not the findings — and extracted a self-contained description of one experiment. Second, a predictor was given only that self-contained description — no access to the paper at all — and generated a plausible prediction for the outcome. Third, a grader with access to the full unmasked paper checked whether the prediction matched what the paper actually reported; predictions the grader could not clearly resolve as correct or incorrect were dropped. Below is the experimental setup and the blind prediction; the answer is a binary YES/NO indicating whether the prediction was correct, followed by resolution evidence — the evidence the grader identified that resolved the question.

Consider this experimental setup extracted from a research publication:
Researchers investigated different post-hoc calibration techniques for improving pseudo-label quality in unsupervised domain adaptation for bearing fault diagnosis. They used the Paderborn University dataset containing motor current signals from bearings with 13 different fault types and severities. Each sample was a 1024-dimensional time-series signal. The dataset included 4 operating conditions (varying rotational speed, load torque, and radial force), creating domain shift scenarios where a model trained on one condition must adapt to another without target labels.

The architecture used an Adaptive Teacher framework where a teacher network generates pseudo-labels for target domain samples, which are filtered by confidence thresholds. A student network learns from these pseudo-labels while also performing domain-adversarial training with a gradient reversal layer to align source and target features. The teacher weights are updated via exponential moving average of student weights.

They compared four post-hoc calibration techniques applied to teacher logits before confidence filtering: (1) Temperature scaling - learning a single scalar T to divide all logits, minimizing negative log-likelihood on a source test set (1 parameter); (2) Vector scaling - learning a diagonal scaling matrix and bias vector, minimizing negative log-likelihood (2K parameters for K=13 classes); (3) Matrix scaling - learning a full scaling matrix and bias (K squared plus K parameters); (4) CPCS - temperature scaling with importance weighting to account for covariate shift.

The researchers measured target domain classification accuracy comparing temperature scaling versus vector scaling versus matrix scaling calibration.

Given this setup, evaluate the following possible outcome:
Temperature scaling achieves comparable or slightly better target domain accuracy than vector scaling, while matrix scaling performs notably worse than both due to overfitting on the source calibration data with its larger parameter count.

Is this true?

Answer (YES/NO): NO